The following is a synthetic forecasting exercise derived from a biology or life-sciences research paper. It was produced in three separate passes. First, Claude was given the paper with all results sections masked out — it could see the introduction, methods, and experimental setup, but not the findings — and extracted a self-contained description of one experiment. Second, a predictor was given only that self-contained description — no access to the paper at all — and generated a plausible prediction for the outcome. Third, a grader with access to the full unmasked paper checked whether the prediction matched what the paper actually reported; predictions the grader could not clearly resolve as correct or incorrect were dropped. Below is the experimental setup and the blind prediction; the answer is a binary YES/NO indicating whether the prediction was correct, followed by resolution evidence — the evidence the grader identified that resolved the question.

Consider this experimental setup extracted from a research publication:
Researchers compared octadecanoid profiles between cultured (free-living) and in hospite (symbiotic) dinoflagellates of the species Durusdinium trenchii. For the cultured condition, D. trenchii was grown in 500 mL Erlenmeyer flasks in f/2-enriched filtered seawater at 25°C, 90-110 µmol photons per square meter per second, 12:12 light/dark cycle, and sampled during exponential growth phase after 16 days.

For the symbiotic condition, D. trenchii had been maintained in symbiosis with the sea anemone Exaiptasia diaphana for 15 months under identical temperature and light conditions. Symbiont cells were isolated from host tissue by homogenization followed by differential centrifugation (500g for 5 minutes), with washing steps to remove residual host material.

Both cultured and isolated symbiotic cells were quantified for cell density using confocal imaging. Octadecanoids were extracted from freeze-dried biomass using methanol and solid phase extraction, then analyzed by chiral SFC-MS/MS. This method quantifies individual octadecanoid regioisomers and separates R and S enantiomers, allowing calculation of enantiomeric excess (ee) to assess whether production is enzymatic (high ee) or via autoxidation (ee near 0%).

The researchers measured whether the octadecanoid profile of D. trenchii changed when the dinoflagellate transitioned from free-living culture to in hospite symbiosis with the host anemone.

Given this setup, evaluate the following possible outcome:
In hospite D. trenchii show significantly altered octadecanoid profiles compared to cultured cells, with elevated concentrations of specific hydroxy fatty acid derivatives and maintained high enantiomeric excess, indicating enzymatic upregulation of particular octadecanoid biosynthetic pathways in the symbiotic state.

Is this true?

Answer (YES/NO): NO